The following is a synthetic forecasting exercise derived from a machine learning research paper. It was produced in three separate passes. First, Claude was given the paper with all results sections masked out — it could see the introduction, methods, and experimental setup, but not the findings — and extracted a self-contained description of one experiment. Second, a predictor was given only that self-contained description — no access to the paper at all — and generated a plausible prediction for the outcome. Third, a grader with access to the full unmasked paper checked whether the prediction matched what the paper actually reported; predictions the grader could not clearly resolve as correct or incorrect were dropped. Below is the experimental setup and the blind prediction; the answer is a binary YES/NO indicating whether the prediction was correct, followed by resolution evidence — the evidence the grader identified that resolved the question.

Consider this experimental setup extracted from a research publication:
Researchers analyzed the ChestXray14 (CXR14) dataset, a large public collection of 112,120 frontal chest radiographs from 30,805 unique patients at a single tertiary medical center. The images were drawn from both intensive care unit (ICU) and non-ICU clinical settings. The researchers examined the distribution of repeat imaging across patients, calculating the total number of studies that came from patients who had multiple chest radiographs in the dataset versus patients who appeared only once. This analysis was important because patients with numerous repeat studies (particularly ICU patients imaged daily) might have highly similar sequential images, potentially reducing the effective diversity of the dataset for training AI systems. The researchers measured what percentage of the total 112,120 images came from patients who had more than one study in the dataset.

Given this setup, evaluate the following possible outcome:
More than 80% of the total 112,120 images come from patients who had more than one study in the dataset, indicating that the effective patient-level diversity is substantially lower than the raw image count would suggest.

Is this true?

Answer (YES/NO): YES